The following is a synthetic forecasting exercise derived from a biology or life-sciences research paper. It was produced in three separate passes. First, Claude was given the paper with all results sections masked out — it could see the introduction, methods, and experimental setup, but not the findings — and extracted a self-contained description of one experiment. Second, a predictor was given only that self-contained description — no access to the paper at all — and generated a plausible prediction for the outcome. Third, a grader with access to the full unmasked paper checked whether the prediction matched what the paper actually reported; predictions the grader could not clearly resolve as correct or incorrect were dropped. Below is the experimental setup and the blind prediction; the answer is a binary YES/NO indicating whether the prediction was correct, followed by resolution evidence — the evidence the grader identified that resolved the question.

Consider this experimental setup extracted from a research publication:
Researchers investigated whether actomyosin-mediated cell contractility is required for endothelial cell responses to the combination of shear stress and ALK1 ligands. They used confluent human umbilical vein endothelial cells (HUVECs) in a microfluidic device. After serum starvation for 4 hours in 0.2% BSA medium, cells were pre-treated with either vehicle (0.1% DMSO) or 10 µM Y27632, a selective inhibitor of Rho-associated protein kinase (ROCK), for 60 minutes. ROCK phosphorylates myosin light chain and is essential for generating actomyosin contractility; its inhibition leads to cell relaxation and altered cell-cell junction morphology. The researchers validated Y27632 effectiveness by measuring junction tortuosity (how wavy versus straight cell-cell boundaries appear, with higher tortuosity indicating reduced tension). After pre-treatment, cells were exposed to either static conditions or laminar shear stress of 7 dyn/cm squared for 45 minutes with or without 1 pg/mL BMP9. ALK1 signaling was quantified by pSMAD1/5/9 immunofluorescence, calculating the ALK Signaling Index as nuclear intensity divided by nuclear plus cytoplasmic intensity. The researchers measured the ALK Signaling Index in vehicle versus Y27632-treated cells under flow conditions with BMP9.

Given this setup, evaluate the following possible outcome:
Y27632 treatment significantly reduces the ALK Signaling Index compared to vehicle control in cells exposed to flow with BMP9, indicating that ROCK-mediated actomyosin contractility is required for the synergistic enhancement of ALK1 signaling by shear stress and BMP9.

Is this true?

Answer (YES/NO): NO